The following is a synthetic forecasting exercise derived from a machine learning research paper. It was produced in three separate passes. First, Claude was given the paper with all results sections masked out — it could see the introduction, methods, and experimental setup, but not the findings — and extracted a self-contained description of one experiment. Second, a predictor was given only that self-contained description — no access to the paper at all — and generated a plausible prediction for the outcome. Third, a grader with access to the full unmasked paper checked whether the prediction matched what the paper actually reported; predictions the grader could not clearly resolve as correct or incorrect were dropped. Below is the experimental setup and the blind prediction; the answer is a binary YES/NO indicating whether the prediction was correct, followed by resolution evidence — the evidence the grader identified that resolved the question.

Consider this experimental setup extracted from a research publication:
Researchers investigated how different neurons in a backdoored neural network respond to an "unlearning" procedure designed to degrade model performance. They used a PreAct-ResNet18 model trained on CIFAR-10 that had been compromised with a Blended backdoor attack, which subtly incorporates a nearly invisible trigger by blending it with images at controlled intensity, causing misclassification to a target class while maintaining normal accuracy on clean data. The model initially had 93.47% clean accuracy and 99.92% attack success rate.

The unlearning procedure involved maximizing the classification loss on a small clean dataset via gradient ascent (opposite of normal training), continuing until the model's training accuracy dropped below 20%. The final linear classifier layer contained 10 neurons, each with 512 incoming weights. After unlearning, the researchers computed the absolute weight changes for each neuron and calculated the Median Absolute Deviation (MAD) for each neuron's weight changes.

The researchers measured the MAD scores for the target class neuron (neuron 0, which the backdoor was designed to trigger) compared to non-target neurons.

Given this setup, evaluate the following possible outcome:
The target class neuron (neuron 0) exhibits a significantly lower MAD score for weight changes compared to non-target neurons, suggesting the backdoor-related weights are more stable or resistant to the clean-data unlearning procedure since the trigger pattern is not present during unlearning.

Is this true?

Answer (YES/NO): NO